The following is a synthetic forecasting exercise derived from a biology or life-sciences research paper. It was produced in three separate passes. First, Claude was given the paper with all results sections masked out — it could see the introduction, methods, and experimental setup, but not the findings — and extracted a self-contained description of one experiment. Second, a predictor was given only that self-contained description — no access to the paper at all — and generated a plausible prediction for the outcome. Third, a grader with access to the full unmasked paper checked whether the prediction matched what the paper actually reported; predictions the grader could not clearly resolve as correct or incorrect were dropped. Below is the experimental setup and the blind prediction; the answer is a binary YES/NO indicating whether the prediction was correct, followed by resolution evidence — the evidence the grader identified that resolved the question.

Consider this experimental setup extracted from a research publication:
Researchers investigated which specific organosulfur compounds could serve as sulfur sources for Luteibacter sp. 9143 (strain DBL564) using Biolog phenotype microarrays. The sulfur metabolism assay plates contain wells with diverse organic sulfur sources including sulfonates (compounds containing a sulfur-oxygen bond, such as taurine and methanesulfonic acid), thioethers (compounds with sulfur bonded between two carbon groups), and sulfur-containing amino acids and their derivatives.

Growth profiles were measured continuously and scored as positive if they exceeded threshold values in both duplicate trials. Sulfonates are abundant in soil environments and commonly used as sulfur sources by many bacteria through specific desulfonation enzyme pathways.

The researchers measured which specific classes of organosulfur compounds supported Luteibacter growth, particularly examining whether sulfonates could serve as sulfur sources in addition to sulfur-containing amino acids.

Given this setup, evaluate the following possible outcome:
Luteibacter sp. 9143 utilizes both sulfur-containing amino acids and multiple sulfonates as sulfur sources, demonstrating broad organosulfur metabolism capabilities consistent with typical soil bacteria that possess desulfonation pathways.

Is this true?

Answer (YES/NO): NO